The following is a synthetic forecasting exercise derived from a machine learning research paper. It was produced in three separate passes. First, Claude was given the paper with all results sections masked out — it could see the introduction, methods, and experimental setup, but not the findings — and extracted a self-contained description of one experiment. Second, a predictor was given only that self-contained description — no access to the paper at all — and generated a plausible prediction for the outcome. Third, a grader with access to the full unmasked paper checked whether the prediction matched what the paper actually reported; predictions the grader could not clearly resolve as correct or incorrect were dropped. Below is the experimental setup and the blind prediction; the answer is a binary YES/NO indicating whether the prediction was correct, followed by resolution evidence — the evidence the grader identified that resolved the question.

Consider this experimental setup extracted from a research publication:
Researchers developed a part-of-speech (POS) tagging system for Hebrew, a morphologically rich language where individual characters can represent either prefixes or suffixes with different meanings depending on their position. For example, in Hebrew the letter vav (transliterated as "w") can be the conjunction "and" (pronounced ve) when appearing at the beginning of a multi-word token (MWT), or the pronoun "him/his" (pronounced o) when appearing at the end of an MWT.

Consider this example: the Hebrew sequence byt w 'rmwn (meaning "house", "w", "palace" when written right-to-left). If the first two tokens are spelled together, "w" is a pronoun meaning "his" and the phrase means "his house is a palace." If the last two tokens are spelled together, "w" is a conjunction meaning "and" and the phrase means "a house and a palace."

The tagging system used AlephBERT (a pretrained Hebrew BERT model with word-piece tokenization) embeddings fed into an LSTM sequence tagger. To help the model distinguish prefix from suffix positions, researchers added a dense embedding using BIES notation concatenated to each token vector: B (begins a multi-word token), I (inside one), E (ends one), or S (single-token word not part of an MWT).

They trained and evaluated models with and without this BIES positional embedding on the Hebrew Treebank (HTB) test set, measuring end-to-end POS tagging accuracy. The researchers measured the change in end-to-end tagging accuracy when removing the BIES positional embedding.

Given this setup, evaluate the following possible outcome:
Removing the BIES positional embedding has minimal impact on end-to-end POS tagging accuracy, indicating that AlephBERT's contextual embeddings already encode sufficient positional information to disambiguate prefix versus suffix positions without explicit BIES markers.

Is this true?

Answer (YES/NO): NO